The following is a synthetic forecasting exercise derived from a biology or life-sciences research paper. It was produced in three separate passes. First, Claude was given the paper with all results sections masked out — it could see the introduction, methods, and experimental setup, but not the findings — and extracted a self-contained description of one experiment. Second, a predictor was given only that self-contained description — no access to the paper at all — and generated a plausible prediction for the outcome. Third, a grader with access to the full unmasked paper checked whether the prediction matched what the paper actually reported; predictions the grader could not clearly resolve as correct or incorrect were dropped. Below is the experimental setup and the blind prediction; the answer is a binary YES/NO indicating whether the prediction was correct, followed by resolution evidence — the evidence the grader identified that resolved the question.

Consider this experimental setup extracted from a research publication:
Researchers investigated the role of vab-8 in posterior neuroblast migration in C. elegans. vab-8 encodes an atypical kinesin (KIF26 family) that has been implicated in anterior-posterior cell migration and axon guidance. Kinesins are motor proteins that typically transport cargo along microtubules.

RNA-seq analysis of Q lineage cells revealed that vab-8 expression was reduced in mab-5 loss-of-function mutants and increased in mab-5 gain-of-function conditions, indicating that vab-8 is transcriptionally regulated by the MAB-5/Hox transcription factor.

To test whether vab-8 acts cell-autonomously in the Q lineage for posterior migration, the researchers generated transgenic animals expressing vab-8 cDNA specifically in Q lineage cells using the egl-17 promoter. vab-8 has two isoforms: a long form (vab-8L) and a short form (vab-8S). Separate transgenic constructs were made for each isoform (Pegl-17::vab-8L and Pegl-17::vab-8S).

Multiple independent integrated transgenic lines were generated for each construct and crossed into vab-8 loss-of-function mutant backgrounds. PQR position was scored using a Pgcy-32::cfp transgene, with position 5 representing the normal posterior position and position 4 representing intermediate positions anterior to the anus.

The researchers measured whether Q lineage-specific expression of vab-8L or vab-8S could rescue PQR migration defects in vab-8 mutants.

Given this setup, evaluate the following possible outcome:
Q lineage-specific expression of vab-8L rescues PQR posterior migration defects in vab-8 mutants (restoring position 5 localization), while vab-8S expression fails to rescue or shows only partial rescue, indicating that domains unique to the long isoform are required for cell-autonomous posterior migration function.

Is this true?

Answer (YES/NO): NO